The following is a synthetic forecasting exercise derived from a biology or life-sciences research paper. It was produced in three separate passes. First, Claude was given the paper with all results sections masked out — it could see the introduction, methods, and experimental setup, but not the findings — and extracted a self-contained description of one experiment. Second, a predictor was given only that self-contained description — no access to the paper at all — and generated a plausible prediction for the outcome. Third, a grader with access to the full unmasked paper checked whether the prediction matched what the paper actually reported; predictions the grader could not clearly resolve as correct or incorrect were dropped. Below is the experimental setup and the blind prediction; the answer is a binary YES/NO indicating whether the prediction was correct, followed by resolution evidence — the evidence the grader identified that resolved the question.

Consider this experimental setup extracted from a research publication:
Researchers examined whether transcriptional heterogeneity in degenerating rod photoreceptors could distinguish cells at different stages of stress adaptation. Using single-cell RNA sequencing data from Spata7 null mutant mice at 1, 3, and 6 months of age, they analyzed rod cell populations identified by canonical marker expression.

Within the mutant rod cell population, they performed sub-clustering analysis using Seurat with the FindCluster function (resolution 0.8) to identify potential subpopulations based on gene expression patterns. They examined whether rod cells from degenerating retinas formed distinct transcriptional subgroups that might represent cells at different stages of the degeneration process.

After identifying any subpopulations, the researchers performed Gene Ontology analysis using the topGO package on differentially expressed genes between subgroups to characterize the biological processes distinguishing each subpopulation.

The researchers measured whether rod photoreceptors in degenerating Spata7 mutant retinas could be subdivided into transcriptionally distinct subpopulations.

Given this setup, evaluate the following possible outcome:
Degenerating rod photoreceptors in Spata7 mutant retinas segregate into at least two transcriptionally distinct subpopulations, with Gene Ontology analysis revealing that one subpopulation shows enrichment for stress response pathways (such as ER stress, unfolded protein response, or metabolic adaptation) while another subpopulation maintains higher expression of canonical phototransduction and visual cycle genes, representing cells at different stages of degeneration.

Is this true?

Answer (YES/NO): NO